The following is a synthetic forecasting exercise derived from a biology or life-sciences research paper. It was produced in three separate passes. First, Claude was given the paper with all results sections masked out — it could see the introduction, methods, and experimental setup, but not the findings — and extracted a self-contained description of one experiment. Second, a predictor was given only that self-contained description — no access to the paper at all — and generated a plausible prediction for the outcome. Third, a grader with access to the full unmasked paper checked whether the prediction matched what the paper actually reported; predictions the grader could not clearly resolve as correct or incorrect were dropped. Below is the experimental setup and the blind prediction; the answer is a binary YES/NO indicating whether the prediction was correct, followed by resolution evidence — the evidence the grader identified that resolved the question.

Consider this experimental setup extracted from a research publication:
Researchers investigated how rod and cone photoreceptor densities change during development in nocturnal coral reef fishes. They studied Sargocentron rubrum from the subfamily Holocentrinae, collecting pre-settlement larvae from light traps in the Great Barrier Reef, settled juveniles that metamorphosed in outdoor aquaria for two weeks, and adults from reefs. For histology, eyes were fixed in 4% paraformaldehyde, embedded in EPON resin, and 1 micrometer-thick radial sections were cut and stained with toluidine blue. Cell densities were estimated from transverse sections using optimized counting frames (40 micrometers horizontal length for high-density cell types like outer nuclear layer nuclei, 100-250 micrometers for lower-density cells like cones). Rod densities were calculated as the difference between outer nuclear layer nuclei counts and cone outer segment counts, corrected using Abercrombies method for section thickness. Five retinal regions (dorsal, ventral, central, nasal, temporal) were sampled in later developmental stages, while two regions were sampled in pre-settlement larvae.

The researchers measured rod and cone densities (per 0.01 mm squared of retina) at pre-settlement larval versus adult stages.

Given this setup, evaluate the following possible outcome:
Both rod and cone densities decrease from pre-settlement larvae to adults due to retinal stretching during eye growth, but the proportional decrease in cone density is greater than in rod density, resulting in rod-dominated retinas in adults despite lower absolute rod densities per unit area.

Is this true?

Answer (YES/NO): NO